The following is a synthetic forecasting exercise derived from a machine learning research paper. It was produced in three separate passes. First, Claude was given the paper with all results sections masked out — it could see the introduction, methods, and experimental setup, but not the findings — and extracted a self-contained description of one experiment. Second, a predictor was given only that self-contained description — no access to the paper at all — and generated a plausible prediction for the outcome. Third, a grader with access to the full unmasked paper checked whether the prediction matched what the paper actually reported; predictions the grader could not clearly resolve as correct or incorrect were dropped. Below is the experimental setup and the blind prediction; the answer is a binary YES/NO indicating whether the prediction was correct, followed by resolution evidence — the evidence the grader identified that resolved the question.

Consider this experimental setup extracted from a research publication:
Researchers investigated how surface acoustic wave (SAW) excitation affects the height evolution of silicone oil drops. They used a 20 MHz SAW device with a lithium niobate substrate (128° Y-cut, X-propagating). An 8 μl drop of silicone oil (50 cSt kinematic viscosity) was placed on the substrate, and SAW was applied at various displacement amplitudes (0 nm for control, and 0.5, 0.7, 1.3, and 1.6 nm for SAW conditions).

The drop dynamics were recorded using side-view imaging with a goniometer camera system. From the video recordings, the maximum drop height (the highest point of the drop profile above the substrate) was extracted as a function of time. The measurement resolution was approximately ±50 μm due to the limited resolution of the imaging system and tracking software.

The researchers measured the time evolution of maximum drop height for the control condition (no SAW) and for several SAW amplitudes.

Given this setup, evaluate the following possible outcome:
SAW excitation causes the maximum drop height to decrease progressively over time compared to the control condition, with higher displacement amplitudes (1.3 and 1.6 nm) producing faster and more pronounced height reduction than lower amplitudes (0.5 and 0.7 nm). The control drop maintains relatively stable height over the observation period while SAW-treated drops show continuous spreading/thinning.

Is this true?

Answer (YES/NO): NO